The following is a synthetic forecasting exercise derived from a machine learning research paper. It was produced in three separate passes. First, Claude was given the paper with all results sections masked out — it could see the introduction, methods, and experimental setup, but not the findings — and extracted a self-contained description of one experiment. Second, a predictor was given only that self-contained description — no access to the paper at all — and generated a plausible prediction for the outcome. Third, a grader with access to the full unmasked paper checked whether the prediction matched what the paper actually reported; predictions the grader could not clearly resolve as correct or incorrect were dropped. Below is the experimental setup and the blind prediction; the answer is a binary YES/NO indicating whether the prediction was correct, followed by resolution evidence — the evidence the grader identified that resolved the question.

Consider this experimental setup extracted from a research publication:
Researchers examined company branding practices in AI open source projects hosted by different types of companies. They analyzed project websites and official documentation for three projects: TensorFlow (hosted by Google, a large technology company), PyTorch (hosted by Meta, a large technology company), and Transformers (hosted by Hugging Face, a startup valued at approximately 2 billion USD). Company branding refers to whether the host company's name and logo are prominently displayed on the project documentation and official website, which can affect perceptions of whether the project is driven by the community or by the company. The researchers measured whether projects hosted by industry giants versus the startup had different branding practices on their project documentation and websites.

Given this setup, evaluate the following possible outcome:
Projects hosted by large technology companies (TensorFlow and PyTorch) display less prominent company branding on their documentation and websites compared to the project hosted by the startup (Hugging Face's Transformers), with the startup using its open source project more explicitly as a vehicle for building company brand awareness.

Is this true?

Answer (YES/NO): YES